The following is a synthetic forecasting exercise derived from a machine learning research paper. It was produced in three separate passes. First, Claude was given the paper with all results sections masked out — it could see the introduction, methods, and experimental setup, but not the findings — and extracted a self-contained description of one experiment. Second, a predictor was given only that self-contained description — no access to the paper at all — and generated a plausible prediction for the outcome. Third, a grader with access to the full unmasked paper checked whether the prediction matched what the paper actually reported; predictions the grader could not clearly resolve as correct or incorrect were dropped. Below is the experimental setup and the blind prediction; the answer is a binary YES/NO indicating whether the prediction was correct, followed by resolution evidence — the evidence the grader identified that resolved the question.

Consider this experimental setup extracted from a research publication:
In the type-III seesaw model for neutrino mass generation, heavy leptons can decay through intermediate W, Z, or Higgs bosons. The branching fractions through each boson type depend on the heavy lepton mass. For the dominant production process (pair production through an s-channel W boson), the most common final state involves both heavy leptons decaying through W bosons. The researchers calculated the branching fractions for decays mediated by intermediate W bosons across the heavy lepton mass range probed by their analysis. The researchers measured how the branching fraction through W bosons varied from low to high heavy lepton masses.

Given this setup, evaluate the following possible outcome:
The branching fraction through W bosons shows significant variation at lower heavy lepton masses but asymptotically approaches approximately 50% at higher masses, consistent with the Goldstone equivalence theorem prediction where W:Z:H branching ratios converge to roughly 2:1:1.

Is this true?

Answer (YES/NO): NO